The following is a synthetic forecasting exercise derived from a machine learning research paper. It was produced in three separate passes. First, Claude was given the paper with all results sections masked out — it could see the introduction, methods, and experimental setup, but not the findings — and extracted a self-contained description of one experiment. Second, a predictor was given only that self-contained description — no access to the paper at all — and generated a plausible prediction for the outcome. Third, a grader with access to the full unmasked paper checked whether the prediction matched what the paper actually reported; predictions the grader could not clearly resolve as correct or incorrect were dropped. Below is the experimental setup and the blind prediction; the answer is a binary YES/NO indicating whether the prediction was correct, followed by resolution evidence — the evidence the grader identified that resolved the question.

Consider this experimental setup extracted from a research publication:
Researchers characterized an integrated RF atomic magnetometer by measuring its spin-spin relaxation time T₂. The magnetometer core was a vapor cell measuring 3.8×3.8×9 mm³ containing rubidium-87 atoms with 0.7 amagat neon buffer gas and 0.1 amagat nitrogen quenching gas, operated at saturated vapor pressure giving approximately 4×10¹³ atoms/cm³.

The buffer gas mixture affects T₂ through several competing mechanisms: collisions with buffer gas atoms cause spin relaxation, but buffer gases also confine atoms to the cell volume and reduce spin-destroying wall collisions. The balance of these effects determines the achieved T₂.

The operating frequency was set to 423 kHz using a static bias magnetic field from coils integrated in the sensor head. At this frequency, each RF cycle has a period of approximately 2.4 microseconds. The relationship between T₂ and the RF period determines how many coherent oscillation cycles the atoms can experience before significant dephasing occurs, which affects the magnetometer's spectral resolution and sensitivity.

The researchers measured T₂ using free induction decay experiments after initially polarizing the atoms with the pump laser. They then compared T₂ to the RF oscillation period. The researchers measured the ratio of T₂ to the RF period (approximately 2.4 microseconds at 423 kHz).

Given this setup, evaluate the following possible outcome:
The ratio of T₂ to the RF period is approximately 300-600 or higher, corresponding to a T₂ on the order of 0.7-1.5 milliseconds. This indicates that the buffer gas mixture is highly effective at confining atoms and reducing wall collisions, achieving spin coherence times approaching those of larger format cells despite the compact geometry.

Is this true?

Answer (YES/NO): NO